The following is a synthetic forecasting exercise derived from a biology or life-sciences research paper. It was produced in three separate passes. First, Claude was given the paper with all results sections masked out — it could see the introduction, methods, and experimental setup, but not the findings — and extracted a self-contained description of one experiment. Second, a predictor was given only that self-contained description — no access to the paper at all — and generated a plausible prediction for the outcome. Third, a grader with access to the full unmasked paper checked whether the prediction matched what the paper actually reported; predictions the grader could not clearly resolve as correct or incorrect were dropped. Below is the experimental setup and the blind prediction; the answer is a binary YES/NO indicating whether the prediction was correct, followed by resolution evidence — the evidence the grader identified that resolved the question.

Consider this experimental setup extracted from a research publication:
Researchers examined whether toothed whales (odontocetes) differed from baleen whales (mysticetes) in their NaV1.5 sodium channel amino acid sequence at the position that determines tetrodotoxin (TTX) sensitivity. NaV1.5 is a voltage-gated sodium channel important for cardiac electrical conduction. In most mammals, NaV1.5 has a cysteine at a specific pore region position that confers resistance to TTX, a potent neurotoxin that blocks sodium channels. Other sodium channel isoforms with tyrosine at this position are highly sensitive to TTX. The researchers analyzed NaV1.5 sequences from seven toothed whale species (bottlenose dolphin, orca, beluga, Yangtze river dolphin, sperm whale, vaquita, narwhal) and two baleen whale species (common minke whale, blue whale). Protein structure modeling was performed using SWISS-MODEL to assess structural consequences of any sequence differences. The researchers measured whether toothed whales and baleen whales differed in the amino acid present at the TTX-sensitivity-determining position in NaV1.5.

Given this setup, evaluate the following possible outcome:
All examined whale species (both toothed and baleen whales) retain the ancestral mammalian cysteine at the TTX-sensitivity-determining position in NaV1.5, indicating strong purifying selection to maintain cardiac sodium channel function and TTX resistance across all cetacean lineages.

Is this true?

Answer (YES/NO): NO